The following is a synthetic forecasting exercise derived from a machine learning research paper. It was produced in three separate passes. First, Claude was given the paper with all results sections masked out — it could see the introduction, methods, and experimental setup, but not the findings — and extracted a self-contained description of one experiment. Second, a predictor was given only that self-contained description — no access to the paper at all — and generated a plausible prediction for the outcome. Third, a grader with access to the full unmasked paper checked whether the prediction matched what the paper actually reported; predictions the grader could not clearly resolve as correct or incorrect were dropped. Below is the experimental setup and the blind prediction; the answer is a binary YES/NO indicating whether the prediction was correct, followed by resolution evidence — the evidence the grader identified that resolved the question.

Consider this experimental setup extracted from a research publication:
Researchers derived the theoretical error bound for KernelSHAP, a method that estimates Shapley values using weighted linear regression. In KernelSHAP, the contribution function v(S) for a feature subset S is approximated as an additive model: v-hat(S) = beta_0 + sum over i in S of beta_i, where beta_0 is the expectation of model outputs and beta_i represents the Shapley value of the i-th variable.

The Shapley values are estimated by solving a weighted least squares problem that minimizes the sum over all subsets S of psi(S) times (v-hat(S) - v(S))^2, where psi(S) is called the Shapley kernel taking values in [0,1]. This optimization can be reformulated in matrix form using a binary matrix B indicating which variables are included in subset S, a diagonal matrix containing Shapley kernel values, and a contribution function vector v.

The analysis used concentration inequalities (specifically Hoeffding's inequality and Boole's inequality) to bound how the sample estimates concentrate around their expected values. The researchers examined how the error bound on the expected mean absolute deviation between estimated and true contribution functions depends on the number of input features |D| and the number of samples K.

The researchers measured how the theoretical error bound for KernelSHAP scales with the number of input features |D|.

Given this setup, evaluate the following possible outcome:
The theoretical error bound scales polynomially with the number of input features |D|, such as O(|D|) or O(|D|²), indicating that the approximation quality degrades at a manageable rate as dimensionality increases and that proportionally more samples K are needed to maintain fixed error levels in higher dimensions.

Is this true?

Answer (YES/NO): YES